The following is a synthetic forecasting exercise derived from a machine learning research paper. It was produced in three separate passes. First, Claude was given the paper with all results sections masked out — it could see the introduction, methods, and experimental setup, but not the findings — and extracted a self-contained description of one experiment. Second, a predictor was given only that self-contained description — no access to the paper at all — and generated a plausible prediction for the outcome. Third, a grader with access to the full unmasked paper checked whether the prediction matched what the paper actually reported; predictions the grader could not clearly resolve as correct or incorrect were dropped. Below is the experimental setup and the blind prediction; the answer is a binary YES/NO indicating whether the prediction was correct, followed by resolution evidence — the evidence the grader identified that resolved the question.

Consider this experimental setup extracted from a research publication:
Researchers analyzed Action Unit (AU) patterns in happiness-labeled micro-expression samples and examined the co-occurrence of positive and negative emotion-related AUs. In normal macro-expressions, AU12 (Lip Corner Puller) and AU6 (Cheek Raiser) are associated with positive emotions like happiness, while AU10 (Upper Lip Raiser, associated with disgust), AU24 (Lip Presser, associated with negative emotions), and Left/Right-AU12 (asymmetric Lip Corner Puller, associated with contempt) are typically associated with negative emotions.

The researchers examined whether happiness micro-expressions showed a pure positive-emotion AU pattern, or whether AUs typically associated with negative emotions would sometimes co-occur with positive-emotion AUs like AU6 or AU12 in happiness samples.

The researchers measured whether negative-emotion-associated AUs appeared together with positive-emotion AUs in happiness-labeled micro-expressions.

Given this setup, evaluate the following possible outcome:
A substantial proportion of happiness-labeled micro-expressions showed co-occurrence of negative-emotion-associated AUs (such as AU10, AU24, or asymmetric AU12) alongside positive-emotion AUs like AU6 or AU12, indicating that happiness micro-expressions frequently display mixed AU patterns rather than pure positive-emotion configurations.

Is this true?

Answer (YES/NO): NO